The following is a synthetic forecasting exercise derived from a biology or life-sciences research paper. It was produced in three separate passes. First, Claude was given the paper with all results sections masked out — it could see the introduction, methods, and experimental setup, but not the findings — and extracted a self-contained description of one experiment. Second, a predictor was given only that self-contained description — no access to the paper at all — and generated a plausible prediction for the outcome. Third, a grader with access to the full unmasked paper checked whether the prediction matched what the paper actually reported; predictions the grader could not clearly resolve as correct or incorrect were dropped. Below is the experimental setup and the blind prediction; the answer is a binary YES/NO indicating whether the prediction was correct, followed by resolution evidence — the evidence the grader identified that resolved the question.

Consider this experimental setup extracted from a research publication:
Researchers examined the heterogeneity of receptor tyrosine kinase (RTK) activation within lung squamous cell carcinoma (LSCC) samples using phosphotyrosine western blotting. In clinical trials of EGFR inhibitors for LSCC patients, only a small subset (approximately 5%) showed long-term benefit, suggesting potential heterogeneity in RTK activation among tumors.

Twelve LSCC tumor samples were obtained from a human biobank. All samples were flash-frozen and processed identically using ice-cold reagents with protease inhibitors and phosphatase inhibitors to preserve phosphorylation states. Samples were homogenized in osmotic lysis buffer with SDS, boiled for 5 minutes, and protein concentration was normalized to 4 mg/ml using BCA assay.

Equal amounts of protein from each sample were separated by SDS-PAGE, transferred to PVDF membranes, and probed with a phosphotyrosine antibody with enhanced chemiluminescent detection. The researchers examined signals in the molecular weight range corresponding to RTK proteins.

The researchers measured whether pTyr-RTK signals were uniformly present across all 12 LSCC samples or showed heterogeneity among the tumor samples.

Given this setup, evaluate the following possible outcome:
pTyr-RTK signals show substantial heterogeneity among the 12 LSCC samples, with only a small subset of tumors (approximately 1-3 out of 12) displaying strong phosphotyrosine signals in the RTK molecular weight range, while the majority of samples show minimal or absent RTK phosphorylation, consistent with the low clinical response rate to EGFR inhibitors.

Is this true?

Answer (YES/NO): YES